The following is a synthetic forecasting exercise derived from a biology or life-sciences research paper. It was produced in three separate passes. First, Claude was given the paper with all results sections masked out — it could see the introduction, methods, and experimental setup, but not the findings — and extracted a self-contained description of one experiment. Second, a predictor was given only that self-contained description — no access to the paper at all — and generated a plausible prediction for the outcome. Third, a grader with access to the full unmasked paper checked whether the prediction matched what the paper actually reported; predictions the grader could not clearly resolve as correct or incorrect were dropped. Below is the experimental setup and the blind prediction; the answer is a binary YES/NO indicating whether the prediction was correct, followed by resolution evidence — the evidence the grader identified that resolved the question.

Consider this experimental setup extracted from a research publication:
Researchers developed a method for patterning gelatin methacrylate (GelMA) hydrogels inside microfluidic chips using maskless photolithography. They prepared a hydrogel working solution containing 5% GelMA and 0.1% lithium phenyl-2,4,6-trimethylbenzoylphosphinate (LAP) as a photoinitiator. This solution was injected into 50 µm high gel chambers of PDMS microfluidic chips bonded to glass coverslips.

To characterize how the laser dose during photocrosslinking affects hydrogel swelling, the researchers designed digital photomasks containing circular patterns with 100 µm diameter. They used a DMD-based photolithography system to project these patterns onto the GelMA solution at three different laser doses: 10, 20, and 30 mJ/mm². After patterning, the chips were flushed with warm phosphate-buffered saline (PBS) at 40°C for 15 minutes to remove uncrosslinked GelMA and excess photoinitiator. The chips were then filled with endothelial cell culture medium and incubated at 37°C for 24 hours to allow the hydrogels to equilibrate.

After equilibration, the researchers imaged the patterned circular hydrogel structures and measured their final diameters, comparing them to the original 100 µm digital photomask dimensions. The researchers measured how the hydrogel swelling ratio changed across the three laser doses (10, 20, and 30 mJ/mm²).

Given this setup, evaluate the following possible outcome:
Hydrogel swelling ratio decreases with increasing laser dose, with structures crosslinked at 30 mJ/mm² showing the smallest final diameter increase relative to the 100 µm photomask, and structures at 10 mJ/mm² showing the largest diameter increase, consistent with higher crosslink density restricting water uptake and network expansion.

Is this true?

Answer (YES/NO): YES